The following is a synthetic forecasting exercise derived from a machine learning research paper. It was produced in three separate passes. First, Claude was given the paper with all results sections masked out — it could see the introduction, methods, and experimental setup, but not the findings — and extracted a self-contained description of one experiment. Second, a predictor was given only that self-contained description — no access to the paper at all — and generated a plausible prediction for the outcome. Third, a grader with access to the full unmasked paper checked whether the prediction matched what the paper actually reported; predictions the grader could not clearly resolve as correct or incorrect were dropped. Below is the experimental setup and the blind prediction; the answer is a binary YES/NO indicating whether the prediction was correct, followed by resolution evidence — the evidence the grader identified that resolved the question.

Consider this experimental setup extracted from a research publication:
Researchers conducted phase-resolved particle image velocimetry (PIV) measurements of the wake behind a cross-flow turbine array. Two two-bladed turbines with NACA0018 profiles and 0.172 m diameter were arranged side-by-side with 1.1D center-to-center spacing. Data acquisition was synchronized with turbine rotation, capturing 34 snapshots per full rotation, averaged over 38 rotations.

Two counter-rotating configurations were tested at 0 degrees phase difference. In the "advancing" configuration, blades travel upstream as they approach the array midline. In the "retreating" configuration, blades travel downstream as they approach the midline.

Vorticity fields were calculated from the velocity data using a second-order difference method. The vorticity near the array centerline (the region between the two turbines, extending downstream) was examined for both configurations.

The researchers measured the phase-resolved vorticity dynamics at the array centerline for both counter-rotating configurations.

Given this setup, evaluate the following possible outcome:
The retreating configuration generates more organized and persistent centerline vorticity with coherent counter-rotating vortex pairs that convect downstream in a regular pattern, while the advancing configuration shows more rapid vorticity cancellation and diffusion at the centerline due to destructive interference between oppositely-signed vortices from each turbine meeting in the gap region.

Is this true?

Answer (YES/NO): NO